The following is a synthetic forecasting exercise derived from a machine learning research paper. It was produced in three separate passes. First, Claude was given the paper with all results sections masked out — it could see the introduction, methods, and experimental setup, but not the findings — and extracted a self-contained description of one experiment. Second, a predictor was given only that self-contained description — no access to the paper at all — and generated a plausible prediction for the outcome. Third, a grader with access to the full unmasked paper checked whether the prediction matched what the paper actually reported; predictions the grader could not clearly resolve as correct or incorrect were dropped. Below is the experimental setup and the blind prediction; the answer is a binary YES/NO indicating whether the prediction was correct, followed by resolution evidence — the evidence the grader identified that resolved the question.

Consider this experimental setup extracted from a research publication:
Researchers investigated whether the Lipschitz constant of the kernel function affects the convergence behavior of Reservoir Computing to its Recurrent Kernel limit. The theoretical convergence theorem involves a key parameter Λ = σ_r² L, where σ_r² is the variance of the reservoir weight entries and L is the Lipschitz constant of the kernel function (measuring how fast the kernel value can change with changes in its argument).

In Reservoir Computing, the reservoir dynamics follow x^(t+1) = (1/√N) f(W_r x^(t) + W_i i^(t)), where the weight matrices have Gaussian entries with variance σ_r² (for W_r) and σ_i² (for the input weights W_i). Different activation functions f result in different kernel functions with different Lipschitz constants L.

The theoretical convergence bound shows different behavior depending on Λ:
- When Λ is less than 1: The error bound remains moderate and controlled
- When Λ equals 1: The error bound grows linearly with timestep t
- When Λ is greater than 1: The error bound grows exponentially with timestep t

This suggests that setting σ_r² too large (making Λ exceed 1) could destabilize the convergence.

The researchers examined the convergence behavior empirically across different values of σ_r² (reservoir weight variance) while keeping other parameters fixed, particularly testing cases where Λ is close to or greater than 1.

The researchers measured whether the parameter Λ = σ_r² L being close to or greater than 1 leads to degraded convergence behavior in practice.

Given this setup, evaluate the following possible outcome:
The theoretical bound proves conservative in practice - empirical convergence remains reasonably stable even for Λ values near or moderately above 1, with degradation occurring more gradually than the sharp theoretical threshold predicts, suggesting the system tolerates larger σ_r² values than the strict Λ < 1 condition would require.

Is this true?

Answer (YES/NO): YES